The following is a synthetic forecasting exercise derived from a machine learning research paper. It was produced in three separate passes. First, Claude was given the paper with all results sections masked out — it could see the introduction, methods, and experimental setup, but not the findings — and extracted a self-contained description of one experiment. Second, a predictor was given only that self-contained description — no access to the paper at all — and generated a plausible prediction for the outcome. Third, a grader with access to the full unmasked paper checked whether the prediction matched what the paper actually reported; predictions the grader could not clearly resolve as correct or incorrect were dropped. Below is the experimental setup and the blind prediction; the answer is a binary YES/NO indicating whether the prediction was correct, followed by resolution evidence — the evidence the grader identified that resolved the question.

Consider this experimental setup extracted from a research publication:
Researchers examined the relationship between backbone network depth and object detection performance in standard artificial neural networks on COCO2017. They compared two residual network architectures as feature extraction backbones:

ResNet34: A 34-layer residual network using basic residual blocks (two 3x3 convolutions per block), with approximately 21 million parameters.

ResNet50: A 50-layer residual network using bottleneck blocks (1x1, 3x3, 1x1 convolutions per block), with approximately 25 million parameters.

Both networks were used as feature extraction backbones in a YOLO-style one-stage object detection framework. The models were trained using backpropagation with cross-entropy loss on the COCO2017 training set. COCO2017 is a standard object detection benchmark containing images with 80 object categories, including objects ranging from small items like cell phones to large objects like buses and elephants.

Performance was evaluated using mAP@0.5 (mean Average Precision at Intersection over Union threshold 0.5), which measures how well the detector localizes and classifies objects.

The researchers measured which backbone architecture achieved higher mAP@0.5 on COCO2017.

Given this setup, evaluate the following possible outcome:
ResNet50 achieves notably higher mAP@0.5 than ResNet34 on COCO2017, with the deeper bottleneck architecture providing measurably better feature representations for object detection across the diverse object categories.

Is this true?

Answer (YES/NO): NO